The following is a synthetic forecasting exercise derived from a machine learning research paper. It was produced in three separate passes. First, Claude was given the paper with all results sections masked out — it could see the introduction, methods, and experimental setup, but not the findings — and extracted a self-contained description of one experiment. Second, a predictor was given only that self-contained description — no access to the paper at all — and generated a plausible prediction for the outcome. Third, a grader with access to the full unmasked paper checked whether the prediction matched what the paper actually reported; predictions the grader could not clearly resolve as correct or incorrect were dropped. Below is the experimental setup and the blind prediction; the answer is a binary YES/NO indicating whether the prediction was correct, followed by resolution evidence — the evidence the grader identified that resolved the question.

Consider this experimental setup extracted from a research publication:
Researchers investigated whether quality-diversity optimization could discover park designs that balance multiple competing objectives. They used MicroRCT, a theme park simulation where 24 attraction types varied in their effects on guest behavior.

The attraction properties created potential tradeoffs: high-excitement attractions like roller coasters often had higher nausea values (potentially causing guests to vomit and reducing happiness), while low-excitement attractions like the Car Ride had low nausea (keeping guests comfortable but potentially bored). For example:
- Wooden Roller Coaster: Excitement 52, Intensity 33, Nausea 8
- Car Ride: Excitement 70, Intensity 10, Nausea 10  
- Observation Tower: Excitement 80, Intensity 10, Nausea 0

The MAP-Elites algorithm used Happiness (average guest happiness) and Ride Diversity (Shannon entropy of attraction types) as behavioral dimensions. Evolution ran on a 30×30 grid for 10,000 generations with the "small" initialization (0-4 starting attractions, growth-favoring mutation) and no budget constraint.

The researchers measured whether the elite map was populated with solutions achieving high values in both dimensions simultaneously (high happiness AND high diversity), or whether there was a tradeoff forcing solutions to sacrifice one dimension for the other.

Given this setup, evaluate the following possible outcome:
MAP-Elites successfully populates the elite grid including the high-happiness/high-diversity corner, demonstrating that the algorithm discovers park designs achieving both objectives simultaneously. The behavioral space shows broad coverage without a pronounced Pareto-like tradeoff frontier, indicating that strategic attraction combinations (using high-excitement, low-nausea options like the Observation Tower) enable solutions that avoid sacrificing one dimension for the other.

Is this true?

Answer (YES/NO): YES